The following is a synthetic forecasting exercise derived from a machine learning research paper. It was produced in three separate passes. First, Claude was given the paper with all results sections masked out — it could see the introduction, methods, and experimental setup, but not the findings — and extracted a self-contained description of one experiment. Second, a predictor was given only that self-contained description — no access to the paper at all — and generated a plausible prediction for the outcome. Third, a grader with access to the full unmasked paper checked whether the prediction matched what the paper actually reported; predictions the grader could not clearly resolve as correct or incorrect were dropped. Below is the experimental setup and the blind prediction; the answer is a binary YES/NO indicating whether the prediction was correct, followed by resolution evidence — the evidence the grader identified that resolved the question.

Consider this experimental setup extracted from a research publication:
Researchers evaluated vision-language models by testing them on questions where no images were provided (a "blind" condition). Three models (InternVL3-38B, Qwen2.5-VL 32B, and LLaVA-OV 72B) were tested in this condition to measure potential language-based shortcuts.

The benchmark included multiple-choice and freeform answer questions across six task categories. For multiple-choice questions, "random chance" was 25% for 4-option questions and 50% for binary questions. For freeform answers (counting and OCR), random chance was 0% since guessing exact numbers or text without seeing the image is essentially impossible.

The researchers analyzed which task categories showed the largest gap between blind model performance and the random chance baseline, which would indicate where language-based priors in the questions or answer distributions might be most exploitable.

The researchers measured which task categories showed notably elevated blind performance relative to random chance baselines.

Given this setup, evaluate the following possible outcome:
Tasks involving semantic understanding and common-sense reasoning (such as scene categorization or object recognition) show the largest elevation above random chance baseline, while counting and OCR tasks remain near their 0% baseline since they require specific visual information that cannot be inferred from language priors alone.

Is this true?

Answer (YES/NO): NO